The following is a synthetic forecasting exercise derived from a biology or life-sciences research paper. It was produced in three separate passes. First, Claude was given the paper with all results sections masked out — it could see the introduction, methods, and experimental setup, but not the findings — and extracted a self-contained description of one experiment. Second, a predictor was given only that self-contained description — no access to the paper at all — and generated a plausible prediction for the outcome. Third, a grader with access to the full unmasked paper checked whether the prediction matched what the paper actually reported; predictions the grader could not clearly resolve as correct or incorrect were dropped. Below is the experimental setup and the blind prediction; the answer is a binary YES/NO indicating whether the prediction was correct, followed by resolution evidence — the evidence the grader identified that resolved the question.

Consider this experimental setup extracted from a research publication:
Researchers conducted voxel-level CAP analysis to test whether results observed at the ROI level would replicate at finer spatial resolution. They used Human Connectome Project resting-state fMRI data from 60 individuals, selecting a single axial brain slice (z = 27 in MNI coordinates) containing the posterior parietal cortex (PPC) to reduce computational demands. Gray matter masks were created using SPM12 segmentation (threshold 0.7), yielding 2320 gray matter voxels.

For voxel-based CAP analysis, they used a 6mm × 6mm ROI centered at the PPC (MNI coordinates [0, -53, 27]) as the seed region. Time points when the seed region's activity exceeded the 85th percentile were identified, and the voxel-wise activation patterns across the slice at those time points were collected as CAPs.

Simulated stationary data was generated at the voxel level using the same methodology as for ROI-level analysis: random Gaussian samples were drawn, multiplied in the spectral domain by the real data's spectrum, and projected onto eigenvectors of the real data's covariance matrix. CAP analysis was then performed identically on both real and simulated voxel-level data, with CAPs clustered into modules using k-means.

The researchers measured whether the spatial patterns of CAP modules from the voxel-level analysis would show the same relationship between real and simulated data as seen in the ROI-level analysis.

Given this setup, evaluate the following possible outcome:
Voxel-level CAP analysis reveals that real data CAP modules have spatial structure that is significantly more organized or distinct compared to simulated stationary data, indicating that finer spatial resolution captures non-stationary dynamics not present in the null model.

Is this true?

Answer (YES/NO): NO